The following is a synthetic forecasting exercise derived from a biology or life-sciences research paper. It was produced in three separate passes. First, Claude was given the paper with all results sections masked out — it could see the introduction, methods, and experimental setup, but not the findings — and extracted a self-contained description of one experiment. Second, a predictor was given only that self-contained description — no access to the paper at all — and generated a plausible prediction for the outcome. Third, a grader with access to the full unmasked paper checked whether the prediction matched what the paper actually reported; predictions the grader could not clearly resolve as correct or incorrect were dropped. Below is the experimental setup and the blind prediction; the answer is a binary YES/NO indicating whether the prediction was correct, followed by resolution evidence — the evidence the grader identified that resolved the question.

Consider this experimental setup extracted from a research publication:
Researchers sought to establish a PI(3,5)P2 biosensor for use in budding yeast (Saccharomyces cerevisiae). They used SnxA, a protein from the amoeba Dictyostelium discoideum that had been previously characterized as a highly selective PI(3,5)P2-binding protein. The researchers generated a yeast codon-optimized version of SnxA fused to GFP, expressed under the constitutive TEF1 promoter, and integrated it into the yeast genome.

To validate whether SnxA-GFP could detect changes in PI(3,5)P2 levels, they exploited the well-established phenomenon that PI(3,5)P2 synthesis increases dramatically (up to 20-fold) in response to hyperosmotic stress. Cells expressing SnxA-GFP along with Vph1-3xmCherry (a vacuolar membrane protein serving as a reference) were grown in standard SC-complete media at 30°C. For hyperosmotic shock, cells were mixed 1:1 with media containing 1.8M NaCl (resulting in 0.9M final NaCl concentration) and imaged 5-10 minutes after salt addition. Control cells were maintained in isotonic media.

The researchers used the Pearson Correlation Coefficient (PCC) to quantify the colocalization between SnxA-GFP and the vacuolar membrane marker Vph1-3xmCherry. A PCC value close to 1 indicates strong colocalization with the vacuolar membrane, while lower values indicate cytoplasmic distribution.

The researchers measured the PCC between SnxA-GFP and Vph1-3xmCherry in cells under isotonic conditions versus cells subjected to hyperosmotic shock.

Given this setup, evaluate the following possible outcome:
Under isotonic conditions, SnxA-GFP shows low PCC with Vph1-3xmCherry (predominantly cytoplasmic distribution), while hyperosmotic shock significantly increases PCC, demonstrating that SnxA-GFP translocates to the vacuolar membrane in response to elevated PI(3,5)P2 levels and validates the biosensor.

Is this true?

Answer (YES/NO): NO